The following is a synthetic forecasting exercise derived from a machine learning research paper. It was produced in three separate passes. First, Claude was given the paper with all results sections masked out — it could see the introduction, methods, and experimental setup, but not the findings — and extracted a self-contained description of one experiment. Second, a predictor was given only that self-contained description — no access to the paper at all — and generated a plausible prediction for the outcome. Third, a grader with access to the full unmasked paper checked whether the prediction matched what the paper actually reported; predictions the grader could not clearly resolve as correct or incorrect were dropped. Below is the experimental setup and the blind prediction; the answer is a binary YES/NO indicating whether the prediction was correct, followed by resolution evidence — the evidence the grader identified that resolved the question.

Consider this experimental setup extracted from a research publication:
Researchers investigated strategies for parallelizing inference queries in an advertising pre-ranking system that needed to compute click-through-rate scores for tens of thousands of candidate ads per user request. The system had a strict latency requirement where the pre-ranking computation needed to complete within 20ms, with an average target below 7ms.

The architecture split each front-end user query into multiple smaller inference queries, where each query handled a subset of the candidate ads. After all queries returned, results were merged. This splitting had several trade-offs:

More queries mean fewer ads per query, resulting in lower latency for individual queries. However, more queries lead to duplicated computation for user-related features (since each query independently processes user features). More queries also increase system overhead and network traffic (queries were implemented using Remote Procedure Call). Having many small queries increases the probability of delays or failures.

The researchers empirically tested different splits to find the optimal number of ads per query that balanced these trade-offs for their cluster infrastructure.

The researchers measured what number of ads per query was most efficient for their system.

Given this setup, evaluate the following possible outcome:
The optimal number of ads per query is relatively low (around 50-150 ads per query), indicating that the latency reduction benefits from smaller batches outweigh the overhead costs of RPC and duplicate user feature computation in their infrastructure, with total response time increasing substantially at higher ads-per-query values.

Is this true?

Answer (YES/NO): NO